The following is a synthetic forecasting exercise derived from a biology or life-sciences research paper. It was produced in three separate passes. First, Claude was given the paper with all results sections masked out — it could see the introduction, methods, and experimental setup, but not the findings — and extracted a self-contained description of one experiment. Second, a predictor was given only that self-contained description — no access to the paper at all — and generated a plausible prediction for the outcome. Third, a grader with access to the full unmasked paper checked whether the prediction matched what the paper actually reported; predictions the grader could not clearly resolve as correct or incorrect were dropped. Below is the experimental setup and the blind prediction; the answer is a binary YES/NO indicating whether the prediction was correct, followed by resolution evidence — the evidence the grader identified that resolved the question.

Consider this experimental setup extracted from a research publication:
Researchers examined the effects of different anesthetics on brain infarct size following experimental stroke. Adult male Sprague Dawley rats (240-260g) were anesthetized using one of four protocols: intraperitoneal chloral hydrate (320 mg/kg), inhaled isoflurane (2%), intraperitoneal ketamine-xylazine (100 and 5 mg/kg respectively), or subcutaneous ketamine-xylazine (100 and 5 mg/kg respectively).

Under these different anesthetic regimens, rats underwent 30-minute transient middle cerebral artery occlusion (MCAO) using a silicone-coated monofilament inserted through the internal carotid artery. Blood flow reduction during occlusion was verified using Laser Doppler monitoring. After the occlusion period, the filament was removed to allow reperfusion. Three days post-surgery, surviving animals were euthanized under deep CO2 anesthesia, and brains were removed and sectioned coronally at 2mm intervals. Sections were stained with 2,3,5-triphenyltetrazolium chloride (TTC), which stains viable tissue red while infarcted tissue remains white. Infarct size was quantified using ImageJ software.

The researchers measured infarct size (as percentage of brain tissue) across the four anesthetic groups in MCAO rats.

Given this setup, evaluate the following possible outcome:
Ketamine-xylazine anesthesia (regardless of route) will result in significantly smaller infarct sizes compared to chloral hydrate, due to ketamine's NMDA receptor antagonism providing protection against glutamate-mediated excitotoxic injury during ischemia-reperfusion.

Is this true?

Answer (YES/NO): NO